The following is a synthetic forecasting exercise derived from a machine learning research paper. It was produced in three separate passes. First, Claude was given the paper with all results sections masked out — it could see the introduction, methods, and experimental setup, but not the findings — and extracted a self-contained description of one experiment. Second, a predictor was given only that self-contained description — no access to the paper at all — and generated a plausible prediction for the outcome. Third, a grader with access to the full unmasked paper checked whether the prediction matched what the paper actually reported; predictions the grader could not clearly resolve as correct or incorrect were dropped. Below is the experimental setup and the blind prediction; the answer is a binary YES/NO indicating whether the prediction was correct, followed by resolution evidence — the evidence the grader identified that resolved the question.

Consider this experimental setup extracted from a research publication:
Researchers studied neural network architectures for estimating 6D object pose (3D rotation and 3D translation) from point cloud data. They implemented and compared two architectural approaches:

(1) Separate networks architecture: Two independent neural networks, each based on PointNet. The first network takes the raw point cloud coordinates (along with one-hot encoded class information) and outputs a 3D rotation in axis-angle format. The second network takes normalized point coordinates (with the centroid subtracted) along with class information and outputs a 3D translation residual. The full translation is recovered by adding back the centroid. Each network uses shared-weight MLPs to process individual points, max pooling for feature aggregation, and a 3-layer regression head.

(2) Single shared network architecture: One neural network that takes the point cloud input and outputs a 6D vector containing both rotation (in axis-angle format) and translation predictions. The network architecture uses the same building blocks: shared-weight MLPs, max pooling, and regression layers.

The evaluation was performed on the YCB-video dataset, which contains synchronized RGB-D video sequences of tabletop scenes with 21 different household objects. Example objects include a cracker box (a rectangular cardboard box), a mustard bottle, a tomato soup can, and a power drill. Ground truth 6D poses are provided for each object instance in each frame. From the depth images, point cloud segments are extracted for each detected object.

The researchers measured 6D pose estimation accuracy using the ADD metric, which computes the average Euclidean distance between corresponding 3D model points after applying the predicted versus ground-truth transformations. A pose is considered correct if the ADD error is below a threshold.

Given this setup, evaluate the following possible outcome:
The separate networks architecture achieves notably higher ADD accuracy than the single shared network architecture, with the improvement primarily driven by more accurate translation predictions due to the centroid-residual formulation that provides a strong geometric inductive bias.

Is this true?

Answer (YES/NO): NO